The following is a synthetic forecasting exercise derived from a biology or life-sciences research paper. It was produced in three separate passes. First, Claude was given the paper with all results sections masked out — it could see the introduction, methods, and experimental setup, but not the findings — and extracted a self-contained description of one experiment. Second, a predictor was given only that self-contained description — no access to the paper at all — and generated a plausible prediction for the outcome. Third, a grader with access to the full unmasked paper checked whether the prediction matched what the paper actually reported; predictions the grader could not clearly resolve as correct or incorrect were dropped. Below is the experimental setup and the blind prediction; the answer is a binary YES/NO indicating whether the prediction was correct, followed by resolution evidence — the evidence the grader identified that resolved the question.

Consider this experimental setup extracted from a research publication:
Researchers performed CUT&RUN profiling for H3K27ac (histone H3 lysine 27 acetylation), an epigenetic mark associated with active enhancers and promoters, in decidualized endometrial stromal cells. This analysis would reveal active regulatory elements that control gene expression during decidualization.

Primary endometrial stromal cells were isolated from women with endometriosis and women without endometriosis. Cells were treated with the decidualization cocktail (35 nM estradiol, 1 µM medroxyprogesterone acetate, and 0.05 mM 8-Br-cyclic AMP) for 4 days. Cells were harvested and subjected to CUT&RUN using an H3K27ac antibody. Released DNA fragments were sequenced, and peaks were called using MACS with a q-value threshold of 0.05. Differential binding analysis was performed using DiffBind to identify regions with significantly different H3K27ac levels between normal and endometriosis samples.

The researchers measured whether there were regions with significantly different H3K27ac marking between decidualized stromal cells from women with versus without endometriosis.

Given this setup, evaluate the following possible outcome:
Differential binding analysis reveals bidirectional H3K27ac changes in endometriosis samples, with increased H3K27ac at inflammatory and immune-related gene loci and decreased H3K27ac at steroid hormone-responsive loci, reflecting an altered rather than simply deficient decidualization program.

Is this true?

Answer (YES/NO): NO